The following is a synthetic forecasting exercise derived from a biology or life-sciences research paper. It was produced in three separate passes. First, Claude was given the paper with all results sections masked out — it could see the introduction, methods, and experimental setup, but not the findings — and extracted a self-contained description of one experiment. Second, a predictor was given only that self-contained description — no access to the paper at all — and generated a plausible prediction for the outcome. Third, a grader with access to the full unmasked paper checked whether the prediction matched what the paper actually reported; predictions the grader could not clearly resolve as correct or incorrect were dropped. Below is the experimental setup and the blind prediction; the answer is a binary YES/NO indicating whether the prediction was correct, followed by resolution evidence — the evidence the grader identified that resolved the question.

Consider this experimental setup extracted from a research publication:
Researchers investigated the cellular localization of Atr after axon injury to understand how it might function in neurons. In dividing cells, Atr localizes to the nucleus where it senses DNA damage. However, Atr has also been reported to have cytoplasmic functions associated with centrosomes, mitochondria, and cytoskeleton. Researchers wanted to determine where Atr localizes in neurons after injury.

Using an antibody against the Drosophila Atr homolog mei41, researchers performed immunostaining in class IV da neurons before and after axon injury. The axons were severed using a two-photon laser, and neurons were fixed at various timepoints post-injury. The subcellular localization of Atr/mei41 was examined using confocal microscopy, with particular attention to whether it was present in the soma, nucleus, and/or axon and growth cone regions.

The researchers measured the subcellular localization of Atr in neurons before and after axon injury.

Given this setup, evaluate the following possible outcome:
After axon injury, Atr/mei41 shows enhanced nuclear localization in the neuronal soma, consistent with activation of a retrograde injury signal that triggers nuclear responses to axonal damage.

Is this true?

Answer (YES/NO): NO